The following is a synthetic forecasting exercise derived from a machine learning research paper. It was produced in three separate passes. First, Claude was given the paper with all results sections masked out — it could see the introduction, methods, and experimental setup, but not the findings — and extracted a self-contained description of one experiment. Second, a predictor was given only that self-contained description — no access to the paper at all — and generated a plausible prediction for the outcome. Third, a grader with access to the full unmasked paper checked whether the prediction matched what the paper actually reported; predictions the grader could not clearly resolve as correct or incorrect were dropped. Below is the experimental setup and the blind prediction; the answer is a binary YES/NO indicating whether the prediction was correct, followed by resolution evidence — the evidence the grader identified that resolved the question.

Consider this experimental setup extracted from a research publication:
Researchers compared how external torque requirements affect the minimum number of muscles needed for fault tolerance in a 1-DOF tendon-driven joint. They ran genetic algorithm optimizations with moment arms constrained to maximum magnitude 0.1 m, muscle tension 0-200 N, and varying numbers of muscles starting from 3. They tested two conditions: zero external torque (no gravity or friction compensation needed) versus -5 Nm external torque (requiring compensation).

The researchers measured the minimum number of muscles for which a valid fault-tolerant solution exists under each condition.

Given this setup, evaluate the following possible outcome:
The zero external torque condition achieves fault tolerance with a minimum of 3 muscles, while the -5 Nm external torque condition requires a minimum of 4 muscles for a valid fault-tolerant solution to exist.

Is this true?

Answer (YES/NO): NO